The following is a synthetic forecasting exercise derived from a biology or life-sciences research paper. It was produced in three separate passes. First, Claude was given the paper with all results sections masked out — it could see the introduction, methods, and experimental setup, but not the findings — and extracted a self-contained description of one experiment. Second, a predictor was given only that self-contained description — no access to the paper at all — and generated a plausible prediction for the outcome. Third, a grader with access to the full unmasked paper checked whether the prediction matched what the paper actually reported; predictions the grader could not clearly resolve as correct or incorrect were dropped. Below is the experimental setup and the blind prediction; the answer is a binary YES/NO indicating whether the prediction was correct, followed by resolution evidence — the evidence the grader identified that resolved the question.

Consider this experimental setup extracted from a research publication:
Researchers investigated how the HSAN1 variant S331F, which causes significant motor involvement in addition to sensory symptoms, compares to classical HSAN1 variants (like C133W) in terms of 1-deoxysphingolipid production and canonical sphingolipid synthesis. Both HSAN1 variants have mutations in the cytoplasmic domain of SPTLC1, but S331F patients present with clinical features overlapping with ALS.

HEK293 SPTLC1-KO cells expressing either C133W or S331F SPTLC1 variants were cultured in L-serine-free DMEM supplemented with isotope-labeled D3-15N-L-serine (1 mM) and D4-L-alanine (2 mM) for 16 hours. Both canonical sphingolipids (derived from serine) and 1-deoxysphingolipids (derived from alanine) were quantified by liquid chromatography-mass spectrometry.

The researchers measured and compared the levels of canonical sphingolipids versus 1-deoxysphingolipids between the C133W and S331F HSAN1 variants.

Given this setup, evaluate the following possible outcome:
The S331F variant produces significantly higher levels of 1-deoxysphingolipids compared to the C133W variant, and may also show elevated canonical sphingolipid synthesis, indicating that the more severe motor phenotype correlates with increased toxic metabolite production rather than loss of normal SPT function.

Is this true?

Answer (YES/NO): NO